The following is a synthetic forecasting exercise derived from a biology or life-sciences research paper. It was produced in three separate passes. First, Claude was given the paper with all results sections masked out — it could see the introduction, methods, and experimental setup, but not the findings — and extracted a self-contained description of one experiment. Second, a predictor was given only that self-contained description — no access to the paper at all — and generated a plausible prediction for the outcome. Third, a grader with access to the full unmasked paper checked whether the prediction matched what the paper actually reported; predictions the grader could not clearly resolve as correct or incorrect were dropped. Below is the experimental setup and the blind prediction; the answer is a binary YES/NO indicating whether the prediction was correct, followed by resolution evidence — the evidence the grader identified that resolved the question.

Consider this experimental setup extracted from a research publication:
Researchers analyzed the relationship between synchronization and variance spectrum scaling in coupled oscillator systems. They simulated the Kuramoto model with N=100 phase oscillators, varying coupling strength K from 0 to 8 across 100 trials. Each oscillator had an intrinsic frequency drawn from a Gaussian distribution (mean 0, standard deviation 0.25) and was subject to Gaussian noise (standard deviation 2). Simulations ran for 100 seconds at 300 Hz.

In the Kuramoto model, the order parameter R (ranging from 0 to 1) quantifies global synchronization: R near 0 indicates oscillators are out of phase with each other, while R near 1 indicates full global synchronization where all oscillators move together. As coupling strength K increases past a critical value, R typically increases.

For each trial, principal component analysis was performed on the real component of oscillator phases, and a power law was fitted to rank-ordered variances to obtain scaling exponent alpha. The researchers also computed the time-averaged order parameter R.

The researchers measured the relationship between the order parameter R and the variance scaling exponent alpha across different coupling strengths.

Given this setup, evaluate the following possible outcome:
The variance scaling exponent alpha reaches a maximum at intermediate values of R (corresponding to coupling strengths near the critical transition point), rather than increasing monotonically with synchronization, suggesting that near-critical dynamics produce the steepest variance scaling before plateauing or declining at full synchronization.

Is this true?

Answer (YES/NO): NO